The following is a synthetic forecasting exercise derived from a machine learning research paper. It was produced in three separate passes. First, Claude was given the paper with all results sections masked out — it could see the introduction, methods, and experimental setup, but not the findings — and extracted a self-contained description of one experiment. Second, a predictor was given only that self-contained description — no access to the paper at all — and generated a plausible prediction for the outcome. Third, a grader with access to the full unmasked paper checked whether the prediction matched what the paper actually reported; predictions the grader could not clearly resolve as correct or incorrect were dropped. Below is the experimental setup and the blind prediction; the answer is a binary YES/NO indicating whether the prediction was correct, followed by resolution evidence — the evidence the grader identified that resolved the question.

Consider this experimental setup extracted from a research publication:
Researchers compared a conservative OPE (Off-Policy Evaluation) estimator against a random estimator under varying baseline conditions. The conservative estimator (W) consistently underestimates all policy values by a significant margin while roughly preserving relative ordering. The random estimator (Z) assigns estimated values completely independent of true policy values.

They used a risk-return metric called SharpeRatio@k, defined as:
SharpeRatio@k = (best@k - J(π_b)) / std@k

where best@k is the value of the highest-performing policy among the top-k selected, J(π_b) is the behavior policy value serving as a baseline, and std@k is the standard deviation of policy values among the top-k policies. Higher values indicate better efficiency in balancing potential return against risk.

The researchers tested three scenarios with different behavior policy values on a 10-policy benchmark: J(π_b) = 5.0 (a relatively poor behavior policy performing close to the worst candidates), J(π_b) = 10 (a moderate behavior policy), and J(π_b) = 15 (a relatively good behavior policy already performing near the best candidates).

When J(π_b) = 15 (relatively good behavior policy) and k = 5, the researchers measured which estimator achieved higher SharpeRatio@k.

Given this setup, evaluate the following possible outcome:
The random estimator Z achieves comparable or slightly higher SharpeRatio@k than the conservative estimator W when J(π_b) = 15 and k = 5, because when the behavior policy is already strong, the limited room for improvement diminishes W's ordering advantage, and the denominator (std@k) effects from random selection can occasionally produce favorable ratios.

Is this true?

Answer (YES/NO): YES